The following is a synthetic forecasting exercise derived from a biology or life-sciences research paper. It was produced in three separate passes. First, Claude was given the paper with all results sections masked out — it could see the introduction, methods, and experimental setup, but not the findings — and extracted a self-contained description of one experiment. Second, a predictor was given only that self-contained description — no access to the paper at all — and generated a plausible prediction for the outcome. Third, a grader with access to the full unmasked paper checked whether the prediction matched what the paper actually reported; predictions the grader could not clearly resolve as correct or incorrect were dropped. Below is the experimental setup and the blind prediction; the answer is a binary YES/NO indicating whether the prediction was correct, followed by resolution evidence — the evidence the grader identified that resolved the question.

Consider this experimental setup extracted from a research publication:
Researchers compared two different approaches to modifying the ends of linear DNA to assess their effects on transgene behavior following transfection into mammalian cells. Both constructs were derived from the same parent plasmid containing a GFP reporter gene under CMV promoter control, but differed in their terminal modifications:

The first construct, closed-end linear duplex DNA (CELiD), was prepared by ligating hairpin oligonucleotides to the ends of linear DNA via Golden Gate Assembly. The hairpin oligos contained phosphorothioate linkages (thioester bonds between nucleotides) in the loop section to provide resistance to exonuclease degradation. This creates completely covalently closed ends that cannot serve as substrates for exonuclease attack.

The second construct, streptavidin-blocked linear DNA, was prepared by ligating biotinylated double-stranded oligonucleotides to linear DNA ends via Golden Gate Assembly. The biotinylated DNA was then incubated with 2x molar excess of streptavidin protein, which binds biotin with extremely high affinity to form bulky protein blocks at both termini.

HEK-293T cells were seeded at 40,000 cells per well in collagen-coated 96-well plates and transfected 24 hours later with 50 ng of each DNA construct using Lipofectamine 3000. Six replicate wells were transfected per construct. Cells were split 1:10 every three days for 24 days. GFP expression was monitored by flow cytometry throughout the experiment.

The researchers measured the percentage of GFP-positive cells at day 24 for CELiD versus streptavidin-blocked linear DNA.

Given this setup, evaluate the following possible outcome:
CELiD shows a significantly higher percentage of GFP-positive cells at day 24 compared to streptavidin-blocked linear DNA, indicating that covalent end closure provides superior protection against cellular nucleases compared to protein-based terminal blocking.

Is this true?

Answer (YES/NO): NO